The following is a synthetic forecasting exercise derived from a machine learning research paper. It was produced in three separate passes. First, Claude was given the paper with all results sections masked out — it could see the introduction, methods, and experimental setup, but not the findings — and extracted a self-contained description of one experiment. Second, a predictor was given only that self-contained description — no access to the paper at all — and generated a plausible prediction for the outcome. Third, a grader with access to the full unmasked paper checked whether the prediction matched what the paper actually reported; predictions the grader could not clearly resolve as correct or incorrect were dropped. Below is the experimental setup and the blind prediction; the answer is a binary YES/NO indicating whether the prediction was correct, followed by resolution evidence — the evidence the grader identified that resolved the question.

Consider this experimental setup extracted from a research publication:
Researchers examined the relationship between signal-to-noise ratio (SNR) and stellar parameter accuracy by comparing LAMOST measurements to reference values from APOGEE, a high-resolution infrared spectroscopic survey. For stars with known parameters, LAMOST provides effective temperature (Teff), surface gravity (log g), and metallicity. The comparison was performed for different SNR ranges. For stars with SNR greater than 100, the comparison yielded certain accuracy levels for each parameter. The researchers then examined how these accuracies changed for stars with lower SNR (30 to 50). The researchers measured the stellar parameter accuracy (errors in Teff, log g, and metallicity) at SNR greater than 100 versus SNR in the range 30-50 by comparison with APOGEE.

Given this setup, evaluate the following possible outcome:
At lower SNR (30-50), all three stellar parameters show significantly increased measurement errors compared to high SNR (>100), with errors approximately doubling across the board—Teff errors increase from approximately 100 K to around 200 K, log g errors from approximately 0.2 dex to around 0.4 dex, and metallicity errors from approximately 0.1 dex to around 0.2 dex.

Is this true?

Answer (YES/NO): NO